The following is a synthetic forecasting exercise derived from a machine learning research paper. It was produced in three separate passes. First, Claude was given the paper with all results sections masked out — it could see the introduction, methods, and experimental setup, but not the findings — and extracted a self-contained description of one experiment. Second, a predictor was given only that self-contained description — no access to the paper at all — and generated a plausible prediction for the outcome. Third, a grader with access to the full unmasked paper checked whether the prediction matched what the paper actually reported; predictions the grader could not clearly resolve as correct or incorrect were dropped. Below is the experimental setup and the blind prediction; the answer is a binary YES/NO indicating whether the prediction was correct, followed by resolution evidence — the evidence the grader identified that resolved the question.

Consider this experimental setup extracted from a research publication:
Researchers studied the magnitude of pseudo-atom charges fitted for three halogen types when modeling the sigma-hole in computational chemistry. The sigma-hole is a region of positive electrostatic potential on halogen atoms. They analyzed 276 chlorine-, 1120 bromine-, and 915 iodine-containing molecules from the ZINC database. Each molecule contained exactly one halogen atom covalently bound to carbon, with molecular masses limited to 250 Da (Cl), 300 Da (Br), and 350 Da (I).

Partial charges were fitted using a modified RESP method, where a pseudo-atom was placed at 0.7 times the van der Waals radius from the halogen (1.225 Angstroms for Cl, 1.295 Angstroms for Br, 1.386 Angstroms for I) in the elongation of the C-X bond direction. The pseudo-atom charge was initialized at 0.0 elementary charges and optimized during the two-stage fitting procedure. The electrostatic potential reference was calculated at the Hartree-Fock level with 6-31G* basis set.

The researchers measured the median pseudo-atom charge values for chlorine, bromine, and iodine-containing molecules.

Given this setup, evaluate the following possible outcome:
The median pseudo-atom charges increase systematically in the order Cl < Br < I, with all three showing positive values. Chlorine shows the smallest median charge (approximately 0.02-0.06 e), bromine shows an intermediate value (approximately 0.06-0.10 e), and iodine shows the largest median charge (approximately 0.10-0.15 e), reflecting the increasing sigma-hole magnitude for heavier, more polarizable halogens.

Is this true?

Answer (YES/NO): NO